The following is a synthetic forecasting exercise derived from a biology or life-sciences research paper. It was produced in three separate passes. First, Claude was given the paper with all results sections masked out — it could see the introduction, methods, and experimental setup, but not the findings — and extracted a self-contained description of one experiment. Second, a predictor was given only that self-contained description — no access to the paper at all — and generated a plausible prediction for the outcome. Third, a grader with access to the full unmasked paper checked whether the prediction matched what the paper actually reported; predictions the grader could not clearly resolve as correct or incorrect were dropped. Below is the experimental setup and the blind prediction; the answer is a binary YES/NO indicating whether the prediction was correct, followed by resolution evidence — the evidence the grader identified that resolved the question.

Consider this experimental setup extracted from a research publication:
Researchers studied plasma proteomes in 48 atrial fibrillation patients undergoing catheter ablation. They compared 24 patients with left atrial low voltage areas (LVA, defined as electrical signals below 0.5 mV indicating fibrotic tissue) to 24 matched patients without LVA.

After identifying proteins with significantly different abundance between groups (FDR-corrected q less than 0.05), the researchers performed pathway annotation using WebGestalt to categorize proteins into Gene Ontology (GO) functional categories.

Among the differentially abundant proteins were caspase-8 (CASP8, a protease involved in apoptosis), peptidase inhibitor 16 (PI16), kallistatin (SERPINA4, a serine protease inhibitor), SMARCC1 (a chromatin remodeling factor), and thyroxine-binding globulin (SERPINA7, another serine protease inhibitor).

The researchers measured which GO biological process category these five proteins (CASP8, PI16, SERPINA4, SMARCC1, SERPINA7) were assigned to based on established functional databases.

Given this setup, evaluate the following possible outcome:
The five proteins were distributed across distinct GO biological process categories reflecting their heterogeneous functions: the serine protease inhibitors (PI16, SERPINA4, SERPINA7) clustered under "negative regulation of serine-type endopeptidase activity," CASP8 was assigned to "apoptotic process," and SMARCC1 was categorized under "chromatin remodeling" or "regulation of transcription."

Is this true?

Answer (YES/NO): NO